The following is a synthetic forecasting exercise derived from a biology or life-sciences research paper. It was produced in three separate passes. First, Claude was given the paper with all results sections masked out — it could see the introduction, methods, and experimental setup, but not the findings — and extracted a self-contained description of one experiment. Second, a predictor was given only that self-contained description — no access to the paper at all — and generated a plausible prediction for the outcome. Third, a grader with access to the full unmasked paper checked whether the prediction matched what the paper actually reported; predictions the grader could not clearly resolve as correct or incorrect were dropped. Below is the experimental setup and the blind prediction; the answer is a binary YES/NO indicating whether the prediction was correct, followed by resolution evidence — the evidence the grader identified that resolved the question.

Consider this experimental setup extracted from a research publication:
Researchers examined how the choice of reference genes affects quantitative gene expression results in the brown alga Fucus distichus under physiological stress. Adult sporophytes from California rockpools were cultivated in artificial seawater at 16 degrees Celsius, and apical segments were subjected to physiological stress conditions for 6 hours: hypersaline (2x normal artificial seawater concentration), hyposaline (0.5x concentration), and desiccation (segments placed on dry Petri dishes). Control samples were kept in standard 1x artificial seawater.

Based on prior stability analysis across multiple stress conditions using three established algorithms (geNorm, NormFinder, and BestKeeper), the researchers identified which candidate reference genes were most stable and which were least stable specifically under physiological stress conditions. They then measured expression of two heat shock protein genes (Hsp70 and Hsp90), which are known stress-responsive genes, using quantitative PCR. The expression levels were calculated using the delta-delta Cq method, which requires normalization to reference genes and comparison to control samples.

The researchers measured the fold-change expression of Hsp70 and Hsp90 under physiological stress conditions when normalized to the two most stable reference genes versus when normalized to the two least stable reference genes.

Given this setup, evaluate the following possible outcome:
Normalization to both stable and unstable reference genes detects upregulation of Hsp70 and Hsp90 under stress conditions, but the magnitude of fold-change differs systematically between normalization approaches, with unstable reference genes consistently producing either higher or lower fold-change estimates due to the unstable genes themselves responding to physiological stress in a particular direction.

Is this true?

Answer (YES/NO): NO